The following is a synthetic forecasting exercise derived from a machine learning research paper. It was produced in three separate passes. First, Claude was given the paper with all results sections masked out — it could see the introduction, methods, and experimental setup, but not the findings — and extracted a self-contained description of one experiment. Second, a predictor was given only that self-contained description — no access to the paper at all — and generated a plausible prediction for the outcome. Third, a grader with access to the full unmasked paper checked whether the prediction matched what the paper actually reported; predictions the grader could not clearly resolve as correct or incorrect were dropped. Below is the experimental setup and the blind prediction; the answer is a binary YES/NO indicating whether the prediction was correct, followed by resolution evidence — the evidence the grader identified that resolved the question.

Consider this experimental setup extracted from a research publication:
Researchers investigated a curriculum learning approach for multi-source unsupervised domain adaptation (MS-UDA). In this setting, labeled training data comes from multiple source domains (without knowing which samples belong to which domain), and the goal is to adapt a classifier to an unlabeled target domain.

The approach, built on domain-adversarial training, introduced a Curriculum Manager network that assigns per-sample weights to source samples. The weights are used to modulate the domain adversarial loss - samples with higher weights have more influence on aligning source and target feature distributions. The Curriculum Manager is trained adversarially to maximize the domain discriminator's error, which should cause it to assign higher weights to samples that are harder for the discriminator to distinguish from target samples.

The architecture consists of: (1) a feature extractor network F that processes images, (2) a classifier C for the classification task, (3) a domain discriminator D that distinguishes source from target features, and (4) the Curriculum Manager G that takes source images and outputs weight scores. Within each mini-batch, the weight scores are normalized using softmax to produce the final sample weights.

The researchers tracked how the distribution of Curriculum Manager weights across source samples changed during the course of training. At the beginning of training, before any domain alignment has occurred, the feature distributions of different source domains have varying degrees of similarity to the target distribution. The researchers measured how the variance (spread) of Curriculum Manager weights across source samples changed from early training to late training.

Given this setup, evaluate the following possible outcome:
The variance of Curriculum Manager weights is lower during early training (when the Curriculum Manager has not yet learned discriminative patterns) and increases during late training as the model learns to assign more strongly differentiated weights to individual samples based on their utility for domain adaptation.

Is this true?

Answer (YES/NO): NO